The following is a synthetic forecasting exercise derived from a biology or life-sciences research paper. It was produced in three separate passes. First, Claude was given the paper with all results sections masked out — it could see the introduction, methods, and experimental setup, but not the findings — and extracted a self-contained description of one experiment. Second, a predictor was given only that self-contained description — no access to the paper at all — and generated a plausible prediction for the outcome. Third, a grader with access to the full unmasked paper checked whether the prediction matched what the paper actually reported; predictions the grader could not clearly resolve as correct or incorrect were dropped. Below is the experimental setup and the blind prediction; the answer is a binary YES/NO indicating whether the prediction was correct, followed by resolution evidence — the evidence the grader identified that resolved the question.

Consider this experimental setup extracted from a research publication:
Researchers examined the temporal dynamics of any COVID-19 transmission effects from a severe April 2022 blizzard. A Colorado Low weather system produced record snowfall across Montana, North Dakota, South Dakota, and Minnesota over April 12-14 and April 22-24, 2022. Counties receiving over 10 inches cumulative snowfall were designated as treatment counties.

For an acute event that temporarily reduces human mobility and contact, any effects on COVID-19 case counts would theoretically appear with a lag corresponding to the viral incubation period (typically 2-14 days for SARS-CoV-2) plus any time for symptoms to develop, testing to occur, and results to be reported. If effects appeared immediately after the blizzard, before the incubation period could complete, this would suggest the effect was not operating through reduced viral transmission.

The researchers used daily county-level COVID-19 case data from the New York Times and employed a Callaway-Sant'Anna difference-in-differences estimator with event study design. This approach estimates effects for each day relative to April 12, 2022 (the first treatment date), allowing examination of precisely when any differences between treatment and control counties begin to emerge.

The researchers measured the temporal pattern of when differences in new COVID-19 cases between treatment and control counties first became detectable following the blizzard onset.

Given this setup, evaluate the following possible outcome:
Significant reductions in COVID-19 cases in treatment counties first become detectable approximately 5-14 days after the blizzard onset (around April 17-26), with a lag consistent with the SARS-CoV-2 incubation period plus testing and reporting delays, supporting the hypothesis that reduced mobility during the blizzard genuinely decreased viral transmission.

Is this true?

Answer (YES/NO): NO